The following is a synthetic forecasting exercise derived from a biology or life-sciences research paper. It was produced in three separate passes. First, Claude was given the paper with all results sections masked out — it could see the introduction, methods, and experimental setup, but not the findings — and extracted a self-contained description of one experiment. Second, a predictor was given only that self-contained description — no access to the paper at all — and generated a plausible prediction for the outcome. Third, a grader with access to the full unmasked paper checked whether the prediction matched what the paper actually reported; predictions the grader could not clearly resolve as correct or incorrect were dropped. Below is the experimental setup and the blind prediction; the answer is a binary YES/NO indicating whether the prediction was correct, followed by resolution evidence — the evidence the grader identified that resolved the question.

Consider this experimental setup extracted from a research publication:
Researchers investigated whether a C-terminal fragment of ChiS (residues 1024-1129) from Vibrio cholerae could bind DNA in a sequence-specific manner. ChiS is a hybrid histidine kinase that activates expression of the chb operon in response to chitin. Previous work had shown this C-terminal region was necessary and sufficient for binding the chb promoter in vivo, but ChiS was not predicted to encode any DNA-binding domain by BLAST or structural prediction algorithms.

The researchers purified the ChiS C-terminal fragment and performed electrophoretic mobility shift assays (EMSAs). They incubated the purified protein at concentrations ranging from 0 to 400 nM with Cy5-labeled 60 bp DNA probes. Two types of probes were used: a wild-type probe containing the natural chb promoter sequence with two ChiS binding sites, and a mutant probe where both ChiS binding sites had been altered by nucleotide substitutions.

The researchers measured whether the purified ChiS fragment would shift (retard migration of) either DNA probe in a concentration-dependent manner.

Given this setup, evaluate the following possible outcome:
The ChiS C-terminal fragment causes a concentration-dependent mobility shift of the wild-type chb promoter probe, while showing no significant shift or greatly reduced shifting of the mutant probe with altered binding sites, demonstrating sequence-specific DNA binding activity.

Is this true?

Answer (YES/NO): YES